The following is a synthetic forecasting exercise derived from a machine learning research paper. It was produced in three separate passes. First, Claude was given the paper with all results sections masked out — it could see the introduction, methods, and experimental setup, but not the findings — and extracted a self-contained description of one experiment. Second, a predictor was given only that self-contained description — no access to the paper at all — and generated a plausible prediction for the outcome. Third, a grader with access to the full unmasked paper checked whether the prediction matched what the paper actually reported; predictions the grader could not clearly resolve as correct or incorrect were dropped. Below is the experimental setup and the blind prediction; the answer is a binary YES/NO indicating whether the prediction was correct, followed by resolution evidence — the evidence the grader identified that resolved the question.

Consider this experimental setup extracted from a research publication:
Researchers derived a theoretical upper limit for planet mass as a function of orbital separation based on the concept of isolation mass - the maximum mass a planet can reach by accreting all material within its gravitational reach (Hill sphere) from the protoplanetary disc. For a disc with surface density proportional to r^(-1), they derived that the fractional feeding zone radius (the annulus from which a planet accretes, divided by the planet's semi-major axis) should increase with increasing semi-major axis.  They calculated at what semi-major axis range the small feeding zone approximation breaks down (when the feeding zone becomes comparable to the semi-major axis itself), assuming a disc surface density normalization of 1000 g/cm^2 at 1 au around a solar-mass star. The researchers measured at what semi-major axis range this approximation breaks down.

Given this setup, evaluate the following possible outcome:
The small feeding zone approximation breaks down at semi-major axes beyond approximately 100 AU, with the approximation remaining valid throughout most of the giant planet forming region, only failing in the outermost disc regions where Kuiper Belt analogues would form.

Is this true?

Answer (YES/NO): NO